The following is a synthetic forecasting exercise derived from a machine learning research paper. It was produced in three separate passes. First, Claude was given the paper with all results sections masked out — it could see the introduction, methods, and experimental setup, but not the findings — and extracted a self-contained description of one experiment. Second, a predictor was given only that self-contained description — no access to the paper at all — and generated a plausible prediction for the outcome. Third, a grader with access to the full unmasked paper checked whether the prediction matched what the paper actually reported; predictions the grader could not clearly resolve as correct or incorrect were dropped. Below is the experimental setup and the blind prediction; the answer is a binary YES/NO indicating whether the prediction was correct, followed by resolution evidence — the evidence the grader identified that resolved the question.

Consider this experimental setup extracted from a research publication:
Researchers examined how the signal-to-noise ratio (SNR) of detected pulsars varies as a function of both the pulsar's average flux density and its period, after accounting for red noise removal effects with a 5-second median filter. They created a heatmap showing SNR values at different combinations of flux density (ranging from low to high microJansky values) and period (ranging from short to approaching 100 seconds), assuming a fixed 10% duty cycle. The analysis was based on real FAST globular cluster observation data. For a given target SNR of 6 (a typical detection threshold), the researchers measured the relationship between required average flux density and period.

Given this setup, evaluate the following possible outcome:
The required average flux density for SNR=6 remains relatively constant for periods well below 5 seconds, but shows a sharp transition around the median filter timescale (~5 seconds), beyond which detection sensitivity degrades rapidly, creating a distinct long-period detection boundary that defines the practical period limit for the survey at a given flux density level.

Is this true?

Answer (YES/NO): NO